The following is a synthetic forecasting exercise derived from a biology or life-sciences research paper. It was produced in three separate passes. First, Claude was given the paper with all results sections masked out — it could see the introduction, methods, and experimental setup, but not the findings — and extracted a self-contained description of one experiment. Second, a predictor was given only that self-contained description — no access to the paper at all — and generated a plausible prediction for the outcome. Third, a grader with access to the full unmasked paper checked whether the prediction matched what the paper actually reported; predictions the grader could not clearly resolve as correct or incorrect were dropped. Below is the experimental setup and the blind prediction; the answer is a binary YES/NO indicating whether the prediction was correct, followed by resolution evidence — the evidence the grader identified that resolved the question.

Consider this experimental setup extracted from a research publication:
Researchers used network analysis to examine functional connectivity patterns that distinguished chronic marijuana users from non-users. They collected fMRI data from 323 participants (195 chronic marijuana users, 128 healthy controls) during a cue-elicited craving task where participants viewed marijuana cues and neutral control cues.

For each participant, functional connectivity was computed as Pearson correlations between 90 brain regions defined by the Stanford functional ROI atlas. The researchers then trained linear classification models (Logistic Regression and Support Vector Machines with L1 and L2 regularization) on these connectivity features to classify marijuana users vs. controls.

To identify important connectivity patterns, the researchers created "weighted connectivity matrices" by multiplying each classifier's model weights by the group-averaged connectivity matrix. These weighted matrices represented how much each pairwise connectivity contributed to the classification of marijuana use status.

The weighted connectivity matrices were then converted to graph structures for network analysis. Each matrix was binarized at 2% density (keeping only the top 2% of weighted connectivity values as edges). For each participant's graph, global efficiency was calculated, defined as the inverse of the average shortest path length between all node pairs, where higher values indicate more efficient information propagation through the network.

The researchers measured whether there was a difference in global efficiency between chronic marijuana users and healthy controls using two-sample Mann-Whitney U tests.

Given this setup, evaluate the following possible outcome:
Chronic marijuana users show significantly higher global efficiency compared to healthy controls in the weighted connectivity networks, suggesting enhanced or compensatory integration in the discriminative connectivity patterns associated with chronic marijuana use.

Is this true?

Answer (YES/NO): NO